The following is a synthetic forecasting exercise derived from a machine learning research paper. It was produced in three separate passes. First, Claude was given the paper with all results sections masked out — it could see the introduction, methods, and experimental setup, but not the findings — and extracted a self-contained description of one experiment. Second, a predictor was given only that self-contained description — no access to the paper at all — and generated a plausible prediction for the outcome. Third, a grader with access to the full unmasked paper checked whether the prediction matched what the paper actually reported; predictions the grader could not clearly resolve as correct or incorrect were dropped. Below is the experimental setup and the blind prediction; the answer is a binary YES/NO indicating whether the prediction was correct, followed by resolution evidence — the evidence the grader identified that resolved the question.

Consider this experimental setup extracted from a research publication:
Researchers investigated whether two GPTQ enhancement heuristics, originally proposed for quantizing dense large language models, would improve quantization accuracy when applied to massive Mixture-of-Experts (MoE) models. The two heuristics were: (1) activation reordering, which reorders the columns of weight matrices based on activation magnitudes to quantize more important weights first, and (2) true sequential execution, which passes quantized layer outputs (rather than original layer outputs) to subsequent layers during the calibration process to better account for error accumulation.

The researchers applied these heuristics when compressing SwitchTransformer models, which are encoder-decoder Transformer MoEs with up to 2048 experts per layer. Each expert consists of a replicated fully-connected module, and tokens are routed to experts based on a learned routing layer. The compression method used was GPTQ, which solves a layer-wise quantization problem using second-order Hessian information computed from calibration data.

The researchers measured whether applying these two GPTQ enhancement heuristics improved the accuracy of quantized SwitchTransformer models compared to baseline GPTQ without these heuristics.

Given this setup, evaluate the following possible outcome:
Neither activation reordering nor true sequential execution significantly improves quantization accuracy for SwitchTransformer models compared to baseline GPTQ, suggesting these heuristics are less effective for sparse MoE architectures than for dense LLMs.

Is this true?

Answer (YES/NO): YES